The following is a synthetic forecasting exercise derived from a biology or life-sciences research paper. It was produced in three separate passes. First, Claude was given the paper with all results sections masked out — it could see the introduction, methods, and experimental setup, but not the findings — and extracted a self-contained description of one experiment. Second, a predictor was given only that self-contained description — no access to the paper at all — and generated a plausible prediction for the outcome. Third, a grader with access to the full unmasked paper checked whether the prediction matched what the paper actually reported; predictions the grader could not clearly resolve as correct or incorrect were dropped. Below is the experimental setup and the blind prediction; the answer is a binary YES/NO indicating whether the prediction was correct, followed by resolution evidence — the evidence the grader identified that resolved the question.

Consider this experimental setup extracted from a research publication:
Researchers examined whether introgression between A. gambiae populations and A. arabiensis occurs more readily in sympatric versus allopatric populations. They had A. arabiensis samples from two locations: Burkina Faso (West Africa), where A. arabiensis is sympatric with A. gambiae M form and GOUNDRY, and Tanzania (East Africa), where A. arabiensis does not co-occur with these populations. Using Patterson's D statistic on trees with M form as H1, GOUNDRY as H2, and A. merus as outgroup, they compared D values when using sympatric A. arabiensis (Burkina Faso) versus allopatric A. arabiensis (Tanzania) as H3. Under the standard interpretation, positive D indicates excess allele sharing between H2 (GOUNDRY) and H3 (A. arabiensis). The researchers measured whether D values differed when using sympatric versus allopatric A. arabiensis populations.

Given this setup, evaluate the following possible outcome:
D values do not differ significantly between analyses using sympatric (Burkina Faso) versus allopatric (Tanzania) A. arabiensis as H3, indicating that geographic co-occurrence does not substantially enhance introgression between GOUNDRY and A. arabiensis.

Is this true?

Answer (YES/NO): NO